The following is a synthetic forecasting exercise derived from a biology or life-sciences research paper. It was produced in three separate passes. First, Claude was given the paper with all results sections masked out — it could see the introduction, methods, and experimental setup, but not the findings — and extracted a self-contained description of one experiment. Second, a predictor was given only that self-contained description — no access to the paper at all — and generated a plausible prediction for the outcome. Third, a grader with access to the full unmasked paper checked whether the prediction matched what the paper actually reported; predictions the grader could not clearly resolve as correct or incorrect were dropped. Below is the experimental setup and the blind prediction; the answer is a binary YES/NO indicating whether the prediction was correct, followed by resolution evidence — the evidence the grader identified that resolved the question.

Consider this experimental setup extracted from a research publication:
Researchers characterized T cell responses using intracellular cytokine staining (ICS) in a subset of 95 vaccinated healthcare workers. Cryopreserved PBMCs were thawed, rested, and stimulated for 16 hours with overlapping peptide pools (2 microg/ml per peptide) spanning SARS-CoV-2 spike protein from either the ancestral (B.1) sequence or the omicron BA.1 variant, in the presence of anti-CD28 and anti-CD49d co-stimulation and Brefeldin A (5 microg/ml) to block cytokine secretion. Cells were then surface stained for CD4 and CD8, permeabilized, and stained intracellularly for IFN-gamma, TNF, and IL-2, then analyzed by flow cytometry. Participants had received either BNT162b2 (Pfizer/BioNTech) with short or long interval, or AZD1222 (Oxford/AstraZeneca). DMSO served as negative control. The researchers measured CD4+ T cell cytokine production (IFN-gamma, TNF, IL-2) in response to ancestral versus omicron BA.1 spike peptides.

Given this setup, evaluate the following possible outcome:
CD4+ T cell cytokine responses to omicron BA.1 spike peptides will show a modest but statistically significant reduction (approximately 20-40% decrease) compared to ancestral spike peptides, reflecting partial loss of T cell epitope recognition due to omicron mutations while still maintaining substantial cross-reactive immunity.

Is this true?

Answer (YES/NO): NO